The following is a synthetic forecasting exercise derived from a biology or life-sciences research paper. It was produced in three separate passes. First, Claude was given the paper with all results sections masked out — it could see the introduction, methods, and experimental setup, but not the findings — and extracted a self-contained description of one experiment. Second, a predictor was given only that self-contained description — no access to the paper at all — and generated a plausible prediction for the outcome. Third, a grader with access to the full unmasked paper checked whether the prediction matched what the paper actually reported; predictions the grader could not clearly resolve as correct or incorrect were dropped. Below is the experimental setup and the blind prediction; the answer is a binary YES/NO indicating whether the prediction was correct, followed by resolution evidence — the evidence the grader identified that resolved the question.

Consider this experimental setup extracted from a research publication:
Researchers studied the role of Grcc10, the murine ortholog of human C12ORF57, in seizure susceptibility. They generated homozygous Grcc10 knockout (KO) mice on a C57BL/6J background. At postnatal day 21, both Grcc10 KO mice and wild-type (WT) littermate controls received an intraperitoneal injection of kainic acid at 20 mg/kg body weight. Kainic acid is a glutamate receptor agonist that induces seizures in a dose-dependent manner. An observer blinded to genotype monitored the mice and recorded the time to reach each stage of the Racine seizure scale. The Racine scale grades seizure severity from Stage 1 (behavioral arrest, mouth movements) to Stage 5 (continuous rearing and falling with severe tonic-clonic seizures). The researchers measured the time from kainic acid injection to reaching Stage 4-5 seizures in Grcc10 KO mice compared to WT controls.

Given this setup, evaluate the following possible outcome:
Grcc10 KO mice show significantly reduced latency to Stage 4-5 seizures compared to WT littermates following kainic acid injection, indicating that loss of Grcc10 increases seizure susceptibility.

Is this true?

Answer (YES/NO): YES